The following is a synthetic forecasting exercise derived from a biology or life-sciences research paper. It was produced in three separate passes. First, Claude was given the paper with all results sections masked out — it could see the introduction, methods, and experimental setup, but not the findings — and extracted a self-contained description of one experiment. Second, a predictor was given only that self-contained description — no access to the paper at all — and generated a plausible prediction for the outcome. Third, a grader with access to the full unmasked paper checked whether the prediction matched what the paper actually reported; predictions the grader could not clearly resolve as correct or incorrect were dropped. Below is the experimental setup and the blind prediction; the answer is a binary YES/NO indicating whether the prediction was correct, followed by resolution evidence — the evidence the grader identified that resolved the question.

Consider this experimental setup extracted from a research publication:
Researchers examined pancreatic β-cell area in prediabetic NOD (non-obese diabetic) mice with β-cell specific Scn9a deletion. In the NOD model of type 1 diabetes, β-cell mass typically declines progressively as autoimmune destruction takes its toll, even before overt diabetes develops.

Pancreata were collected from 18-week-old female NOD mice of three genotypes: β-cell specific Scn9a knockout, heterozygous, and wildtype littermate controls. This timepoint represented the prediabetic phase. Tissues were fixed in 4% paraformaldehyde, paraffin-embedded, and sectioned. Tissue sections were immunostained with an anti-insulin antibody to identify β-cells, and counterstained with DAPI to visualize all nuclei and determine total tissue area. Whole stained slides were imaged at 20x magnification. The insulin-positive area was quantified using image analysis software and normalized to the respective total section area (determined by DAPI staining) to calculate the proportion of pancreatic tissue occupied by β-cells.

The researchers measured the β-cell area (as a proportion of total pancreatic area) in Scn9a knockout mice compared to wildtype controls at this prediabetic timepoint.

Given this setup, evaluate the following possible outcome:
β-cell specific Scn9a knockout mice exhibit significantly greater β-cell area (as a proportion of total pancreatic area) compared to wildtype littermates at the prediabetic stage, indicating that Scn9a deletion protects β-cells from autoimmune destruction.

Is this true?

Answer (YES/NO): NO